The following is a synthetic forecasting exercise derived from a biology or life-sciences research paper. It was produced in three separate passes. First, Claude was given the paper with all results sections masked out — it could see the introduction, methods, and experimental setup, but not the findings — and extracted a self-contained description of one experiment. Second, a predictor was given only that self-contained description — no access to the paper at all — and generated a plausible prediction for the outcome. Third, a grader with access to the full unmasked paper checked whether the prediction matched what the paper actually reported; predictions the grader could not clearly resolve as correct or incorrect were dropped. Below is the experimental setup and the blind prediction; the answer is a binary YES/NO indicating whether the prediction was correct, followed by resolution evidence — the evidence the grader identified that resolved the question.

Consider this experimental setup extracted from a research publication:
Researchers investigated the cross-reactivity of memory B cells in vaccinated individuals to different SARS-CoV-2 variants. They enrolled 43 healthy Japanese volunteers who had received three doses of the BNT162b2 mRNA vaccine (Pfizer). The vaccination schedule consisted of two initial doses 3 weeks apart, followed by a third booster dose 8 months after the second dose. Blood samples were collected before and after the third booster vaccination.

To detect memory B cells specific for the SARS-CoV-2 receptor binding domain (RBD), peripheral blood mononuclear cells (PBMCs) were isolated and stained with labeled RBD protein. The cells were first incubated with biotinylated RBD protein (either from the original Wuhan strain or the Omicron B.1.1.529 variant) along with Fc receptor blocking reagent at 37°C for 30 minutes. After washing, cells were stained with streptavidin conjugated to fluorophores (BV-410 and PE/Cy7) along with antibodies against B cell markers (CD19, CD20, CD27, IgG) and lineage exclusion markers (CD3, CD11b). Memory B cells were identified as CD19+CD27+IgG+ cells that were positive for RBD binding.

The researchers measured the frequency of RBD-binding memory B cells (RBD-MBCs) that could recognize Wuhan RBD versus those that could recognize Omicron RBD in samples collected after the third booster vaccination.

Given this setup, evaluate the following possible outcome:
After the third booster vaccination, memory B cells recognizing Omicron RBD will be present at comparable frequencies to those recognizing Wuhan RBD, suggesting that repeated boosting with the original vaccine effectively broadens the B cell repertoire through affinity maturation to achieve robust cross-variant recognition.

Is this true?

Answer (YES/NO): NO